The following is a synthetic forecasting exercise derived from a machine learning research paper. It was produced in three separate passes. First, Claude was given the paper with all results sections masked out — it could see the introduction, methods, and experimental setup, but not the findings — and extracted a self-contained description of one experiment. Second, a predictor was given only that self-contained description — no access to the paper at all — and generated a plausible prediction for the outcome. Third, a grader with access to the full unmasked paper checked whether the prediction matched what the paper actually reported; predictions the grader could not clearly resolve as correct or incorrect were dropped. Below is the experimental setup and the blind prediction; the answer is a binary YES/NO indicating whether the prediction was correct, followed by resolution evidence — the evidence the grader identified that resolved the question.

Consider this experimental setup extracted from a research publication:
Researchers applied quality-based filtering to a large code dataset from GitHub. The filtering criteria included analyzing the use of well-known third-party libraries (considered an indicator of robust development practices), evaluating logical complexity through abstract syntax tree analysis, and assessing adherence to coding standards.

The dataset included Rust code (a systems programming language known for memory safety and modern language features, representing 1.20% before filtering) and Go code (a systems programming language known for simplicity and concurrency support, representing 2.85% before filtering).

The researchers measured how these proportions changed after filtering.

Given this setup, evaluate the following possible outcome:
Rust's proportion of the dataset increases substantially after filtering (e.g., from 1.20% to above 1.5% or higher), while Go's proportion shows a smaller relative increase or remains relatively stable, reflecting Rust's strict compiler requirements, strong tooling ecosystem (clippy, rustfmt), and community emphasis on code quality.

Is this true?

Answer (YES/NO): NO